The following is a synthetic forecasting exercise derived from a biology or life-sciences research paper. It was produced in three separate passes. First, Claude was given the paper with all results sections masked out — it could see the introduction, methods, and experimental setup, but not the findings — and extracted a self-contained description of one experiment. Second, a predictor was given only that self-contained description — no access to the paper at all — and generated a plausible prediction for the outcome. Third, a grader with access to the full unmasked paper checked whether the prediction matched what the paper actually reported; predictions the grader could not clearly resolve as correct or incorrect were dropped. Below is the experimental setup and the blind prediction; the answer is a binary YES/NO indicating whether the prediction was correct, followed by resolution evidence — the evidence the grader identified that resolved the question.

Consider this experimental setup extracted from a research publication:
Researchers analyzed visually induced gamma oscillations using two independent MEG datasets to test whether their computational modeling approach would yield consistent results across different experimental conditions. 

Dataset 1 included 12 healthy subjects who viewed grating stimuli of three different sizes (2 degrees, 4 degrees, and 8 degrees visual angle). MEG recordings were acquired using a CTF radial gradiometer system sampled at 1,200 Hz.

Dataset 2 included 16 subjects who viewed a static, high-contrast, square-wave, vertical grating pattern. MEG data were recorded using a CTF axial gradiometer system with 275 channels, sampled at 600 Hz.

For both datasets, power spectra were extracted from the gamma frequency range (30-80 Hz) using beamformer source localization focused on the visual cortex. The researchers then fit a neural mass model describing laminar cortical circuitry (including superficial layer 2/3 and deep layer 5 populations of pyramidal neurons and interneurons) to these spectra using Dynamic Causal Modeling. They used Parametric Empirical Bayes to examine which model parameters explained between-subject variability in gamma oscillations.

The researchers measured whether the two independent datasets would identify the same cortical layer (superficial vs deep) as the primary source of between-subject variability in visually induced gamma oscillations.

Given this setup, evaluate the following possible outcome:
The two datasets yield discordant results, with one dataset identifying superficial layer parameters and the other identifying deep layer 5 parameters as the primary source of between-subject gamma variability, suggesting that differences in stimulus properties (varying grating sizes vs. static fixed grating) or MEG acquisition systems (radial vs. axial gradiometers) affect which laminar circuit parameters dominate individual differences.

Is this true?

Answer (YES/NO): NO